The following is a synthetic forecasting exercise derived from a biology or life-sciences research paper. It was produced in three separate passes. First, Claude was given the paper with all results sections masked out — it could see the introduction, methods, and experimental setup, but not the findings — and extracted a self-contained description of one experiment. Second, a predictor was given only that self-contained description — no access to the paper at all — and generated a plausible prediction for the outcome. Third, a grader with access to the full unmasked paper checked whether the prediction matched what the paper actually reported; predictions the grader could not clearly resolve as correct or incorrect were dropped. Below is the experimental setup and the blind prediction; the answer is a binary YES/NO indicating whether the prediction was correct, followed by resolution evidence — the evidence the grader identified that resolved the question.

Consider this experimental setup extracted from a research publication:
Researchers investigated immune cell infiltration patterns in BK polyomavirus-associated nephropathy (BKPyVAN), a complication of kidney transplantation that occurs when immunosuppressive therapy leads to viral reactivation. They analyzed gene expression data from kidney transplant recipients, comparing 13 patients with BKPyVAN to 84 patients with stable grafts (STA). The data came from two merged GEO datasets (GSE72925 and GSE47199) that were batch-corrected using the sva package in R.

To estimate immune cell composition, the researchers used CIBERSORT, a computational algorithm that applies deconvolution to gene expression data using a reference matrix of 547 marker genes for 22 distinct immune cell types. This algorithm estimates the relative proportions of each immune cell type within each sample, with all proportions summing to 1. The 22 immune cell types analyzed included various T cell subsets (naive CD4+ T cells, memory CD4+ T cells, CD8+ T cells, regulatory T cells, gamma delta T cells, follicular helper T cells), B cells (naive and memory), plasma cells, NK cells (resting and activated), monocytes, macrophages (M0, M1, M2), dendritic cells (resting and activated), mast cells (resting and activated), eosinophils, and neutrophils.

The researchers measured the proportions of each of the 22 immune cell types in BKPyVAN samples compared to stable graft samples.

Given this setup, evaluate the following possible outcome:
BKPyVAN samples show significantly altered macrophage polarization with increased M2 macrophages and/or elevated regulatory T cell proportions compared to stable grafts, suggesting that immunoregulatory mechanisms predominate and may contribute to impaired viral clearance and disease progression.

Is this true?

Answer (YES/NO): NO